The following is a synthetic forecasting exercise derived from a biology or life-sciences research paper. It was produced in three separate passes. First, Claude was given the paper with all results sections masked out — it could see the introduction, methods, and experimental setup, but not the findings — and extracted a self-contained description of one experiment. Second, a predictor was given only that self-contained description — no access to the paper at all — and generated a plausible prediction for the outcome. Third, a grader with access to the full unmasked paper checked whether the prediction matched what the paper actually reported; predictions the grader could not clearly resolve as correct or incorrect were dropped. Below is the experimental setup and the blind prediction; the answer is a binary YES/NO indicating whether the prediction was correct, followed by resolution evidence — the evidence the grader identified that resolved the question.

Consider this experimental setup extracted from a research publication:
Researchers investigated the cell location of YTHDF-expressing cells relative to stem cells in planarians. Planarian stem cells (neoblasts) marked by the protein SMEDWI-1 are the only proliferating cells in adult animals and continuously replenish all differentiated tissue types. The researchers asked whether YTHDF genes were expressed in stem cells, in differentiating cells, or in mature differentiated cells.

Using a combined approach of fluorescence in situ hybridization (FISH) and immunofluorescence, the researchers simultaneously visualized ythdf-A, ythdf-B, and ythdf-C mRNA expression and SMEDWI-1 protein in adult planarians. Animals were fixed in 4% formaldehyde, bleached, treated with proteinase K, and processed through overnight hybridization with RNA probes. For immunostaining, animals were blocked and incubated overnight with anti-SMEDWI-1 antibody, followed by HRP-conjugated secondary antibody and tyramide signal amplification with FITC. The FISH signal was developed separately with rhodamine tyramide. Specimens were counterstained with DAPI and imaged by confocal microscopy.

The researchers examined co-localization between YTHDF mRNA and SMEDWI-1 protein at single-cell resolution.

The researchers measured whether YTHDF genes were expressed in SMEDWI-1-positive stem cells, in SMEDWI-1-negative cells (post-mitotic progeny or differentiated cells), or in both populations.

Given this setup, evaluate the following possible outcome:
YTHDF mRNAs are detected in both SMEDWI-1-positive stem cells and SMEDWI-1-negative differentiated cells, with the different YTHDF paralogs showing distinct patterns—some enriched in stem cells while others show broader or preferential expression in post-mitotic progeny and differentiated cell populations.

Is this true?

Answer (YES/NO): NO